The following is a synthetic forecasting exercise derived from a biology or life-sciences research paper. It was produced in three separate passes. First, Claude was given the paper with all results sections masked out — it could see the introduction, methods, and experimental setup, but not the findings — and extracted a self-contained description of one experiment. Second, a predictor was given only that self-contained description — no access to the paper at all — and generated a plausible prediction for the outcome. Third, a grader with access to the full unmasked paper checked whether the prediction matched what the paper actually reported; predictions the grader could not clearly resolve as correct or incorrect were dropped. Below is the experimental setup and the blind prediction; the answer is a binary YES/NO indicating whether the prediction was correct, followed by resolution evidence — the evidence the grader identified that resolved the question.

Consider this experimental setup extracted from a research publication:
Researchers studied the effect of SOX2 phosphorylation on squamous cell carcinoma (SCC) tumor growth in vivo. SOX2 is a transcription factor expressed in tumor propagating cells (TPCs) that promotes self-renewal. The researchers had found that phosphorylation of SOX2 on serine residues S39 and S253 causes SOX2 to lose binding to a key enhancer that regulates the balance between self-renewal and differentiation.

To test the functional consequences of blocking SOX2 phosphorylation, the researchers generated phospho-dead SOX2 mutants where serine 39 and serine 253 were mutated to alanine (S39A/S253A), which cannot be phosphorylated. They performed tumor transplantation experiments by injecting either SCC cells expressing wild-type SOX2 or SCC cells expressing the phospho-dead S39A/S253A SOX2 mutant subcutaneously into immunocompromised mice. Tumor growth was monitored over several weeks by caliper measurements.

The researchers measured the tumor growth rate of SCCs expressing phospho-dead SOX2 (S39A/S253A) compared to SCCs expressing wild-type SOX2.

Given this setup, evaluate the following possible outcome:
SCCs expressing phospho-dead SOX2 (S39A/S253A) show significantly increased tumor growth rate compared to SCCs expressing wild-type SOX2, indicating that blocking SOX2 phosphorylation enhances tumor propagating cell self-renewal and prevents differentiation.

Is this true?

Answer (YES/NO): NO